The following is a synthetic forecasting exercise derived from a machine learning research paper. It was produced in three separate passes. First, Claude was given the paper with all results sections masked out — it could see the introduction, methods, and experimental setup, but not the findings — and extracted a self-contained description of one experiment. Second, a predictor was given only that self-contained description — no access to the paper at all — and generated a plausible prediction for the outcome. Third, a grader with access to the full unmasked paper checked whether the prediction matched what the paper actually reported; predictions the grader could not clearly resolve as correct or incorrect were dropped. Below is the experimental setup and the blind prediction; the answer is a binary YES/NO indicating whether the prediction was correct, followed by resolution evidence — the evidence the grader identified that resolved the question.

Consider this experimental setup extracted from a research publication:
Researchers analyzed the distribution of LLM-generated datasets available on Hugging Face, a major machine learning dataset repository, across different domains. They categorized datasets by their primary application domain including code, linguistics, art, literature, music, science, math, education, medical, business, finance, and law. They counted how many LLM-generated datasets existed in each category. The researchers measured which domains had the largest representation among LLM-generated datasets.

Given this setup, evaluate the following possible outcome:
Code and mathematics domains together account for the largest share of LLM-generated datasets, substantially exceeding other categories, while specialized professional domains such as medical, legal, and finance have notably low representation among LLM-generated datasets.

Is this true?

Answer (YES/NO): NO